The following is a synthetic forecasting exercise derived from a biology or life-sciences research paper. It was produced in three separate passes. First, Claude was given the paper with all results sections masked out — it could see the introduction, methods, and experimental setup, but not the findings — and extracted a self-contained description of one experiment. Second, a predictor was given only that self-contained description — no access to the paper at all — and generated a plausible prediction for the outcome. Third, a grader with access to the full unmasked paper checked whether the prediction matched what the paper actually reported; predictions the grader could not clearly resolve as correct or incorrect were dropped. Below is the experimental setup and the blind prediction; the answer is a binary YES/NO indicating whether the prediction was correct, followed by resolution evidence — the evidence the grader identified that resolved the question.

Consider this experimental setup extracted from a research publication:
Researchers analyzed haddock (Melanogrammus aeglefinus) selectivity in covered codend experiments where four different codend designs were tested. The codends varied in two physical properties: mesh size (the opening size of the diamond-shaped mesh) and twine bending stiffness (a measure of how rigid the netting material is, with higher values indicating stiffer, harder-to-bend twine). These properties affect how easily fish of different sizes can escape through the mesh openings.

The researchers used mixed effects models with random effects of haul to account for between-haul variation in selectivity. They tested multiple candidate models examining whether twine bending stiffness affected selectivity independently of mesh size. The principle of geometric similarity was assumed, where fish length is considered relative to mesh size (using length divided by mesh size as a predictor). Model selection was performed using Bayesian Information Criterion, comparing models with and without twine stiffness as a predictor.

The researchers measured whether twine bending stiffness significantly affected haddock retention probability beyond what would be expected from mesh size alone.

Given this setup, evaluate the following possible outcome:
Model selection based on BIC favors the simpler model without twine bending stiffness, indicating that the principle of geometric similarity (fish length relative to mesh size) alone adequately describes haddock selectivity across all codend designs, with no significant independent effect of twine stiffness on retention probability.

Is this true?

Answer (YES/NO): NO